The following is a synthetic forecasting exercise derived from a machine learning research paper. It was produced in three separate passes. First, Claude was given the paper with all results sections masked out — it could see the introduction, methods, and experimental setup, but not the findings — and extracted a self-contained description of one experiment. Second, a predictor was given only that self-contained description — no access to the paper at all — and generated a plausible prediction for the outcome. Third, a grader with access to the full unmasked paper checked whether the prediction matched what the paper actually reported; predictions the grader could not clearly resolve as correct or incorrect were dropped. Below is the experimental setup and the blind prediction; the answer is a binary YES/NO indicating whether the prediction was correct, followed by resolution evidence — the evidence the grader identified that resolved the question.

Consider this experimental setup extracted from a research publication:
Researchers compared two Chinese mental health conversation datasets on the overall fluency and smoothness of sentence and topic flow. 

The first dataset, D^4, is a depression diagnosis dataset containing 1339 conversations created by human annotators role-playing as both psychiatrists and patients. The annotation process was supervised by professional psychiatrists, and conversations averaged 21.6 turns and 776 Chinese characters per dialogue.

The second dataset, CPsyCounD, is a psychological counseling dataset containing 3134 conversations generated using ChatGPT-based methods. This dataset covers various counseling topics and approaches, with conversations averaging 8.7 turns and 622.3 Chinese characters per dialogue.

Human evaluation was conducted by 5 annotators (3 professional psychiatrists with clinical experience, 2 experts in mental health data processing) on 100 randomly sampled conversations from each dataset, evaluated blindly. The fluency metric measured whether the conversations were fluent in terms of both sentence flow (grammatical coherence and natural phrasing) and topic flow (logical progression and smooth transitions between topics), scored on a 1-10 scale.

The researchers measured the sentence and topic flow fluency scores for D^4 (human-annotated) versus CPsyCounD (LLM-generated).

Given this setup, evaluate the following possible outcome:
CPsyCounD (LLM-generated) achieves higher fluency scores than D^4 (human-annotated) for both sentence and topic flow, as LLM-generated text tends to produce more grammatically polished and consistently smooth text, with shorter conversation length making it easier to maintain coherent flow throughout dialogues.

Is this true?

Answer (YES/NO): NO